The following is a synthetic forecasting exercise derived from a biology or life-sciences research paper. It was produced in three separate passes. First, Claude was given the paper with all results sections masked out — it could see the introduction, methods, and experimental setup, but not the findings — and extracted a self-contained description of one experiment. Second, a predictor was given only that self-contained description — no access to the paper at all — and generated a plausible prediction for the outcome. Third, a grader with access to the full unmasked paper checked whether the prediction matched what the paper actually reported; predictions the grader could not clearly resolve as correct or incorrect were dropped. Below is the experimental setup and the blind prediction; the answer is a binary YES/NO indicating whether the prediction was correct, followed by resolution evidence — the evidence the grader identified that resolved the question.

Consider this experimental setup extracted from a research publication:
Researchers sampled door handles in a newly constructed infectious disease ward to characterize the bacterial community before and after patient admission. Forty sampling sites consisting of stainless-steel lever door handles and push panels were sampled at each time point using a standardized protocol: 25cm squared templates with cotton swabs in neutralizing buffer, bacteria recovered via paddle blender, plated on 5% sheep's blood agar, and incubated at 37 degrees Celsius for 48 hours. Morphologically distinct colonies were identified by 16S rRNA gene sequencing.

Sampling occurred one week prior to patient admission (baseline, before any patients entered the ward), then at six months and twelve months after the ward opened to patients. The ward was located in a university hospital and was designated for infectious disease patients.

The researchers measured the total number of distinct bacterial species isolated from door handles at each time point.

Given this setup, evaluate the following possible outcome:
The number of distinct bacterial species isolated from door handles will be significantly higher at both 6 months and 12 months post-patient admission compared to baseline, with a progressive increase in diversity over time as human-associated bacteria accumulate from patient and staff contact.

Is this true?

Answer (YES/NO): YES